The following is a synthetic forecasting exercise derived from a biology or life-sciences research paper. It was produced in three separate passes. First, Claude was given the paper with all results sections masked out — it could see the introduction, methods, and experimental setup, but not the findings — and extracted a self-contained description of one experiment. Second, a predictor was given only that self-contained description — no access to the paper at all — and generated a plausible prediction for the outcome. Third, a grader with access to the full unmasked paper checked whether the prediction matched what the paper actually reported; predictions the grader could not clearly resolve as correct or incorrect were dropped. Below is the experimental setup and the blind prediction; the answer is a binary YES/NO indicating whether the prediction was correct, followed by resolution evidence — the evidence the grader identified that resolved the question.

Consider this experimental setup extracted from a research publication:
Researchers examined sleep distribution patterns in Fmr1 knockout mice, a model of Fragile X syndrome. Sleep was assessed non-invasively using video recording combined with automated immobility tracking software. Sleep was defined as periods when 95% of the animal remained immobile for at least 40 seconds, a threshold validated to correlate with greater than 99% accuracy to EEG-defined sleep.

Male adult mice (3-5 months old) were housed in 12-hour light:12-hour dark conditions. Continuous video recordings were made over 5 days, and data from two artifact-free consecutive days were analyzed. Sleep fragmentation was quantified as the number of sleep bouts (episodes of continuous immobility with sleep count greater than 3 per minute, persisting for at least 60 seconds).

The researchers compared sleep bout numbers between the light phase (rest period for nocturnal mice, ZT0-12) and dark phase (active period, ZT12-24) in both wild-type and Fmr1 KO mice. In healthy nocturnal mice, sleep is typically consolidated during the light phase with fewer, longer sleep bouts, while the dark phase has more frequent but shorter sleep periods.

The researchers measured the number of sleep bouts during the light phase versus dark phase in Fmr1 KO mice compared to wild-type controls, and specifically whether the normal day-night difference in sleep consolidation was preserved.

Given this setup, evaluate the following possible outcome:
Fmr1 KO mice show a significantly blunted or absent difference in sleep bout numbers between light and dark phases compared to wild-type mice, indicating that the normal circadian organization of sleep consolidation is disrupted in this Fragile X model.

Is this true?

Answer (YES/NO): YES